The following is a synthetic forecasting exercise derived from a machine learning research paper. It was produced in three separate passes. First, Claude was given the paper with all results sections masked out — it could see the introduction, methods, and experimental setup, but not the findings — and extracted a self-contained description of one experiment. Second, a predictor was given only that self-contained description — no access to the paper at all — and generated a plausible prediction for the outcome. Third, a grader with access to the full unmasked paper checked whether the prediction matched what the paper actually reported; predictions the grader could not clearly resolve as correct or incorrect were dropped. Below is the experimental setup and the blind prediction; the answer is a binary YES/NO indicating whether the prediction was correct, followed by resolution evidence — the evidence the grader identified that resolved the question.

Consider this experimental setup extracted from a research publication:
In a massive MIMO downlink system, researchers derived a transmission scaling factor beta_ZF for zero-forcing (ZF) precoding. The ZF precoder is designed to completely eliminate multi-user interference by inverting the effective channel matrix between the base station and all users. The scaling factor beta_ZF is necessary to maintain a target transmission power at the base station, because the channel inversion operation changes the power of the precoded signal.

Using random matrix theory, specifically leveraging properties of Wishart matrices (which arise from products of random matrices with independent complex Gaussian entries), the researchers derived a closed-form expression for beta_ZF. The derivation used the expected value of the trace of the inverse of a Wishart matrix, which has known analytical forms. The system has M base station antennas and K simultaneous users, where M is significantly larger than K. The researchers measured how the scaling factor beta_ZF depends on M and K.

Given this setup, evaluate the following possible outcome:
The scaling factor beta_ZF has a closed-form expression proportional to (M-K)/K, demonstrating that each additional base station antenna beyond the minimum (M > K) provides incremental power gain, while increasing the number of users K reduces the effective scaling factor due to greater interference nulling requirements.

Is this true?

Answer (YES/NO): NO